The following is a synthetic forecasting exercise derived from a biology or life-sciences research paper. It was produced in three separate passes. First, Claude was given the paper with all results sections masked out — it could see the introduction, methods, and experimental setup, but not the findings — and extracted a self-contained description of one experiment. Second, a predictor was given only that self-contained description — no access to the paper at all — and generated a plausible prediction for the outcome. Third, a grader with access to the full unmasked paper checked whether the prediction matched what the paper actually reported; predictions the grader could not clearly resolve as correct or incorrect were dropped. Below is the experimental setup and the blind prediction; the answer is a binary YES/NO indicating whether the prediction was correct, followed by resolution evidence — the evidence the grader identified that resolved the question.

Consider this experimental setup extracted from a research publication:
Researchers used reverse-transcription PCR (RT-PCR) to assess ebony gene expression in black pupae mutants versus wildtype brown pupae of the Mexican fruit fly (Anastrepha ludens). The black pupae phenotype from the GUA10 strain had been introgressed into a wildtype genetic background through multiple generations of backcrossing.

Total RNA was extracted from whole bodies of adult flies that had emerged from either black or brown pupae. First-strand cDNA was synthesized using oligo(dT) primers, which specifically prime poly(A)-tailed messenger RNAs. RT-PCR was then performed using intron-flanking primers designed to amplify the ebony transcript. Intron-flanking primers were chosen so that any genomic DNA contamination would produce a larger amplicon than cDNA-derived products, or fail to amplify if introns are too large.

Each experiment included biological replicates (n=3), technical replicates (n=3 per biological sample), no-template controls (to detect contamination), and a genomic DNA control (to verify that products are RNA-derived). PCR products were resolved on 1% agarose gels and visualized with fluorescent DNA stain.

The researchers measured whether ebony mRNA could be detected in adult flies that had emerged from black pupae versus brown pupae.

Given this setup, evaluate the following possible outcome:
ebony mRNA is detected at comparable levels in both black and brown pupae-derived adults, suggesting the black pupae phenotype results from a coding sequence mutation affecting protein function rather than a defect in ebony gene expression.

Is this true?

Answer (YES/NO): NO